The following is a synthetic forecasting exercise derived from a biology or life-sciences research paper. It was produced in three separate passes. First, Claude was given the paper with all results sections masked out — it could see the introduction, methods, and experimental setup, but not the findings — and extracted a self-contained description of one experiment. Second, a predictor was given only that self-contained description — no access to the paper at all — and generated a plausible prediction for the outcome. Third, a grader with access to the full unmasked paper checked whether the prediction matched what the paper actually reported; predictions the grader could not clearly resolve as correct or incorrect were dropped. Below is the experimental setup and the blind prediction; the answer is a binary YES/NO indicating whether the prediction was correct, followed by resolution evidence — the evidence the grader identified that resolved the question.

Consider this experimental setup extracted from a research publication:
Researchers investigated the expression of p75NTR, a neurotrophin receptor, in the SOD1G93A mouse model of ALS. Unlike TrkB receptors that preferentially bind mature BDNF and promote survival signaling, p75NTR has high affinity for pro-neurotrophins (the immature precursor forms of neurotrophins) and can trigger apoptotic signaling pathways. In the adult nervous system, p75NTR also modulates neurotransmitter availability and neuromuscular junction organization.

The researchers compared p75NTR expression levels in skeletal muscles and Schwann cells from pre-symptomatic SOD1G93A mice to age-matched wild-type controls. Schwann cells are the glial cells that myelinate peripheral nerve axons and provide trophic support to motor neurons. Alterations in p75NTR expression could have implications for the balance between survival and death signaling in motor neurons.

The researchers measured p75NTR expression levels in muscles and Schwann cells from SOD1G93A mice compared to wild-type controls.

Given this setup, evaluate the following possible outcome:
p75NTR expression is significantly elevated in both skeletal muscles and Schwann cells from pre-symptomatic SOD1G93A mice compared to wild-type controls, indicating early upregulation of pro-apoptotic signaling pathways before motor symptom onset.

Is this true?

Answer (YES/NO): NO